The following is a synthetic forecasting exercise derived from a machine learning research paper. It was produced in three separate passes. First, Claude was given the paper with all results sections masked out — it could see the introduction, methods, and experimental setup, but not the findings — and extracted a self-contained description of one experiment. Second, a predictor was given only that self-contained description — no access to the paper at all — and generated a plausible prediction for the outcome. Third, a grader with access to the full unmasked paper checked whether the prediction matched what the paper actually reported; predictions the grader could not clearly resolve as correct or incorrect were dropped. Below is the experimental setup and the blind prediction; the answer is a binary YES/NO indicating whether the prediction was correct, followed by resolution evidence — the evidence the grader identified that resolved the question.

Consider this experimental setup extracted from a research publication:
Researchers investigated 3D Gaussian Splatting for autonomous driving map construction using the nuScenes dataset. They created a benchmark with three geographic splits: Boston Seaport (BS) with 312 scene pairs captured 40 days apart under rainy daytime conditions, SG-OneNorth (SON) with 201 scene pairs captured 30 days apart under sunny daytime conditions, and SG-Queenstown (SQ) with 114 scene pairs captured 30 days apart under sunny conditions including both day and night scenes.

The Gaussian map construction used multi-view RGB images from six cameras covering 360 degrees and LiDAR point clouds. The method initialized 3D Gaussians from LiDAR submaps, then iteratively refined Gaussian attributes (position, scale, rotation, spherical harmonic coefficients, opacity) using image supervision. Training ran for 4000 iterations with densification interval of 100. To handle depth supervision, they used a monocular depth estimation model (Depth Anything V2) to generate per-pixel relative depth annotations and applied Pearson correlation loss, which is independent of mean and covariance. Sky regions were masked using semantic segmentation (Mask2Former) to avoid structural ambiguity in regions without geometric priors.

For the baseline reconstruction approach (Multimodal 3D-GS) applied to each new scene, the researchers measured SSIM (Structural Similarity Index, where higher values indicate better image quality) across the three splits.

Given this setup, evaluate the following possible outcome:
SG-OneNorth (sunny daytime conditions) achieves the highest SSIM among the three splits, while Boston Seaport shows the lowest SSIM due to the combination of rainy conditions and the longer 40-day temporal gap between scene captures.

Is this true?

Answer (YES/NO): NO